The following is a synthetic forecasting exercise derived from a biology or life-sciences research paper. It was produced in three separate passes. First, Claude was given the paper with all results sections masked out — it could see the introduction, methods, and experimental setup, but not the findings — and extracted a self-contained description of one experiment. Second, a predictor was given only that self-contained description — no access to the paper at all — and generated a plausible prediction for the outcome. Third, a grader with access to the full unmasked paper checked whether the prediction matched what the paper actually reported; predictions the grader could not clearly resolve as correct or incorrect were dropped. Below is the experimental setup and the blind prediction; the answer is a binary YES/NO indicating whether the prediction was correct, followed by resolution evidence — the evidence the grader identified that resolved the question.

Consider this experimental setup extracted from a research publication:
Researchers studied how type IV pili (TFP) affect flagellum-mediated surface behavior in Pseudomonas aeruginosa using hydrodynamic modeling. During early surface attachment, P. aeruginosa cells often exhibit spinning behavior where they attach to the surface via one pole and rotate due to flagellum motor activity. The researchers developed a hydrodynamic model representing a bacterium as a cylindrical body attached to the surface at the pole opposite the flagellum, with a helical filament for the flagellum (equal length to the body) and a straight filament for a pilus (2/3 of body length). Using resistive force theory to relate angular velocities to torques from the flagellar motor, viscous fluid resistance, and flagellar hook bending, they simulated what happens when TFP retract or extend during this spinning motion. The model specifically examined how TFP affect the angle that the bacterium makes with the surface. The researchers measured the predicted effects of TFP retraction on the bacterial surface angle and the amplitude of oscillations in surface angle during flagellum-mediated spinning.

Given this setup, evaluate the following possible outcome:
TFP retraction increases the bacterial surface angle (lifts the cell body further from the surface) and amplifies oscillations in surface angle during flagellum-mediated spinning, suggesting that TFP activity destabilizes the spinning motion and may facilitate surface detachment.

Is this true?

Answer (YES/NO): NO